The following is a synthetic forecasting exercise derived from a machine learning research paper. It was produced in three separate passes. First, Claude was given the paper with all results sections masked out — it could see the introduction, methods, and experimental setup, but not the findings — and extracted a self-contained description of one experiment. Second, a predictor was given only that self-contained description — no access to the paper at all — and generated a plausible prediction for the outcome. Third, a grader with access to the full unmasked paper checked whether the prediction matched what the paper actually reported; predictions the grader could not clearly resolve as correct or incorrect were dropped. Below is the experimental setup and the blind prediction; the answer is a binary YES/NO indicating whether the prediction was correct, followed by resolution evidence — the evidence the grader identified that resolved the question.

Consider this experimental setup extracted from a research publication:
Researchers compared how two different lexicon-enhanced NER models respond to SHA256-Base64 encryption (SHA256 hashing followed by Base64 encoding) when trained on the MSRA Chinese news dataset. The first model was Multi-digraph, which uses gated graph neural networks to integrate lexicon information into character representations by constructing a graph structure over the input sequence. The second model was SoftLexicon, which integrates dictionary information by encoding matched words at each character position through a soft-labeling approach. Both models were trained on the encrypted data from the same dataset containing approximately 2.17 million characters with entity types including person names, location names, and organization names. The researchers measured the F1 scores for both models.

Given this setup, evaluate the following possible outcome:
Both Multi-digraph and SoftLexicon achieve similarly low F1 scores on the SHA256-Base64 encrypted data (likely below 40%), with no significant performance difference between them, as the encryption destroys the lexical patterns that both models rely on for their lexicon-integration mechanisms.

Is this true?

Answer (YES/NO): NO